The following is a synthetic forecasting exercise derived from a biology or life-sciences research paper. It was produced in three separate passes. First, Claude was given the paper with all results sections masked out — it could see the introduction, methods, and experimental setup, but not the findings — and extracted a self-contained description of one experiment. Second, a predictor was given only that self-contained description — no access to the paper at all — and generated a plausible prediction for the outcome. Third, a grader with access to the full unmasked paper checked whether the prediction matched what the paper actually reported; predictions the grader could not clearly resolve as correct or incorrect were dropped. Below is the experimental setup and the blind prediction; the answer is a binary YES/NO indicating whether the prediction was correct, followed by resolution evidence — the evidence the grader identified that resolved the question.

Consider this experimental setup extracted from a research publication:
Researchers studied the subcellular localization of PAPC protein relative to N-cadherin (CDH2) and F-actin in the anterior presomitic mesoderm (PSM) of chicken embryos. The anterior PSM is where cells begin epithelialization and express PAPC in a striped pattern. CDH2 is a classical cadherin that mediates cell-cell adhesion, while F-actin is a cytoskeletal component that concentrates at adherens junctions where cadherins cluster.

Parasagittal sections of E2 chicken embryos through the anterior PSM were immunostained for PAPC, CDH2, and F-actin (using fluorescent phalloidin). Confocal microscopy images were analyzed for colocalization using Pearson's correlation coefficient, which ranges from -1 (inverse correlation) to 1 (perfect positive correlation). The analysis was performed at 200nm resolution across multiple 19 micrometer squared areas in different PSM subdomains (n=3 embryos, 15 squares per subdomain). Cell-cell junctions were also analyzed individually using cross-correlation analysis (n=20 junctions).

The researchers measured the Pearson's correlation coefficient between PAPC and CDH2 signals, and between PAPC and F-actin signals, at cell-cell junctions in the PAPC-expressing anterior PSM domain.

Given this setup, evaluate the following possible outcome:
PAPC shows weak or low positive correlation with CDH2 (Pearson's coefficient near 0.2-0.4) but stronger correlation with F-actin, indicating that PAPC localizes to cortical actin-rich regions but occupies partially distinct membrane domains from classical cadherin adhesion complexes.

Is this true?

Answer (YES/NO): NO